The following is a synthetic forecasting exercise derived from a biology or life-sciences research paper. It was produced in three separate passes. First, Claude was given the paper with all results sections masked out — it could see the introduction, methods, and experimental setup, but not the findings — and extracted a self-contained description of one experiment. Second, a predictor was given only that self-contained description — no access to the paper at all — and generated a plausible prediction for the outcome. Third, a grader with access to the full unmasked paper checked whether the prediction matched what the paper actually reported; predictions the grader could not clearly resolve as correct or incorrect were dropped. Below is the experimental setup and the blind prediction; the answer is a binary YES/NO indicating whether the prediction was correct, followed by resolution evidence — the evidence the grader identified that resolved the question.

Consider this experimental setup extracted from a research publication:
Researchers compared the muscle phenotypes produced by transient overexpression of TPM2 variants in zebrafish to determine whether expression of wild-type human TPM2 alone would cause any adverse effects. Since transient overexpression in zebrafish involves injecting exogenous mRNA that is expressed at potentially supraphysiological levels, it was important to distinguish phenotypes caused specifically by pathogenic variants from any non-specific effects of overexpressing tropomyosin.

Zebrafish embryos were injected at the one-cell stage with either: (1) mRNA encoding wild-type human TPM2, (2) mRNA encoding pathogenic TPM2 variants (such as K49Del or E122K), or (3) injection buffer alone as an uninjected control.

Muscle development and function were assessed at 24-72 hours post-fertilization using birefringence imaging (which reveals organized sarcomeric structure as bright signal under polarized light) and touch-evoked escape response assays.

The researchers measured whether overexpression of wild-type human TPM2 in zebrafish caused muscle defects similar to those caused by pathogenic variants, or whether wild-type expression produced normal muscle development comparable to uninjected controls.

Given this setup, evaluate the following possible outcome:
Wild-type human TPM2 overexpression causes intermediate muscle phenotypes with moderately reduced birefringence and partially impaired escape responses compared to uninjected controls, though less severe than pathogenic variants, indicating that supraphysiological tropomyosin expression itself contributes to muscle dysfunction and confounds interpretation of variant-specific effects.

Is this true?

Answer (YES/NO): NO